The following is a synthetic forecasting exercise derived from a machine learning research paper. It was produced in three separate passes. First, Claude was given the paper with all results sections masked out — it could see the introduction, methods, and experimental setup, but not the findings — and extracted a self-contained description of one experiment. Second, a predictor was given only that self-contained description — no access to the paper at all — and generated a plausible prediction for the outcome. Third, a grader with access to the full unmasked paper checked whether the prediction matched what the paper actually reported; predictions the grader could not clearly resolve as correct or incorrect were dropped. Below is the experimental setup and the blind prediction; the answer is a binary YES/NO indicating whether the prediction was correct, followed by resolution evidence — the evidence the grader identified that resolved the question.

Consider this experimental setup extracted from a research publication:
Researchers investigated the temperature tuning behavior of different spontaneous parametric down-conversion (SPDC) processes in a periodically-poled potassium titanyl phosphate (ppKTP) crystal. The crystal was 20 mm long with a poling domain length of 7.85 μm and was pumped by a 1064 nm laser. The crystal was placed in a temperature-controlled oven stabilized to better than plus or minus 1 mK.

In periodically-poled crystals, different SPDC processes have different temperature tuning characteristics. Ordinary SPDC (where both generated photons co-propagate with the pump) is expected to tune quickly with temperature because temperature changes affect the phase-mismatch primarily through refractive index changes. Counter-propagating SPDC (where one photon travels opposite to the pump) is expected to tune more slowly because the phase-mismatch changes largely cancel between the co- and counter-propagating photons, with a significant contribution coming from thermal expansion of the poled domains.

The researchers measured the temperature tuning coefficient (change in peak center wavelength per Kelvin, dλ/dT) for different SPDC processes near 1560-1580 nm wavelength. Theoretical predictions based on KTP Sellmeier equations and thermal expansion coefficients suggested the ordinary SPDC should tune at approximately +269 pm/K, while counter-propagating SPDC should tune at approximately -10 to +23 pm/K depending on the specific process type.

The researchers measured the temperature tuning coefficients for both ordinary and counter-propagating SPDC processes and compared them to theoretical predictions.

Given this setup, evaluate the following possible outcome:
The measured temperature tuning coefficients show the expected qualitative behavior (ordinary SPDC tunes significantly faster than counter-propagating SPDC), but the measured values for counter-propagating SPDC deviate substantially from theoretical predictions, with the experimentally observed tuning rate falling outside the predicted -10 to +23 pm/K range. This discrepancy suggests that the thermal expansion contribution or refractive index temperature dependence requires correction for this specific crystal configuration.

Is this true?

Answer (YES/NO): NO